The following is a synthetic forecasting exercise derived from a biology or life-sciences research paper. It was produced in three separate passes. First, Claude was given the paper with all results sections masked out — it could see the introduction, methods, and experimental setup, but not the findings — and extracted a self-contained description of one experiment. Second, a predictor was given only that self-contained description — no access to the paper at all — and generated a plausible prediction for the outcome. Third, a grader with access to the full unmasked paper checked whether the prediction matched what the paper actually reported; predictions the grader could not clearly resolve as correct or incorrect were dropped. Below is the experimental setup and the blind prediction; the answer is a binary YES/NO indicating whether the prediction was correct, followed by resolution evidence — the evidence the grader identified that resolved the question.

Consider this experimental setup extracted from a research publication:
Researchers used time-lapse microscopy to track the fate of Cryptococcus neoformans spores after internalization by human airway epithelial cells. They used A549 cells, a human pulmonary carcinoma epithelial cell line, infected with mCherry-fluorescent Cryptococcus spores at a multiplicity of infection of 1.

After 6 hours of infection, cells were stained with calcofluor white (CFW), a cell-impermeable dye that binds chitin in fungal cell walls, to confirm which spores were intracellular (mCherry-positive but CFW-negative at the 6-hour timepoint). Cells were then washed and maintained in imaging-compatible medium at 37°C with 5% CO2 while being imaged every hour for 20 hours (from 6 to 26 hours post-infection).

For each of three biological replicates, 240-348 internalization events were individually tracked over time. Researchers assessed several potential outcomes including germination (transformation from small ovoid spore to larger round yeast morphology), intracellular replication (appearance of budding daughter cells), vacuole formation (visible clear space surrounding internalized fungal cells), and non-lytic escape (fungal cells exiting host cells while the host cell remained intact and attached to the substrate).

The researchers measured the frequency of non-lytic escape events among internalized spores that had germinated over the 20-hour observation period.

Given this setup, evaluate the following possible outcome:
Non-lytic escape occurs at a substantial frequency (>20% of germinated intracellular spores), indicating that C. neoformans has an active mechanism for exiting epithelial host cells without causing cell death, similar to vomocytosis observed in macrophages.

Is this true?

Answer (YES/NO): NO